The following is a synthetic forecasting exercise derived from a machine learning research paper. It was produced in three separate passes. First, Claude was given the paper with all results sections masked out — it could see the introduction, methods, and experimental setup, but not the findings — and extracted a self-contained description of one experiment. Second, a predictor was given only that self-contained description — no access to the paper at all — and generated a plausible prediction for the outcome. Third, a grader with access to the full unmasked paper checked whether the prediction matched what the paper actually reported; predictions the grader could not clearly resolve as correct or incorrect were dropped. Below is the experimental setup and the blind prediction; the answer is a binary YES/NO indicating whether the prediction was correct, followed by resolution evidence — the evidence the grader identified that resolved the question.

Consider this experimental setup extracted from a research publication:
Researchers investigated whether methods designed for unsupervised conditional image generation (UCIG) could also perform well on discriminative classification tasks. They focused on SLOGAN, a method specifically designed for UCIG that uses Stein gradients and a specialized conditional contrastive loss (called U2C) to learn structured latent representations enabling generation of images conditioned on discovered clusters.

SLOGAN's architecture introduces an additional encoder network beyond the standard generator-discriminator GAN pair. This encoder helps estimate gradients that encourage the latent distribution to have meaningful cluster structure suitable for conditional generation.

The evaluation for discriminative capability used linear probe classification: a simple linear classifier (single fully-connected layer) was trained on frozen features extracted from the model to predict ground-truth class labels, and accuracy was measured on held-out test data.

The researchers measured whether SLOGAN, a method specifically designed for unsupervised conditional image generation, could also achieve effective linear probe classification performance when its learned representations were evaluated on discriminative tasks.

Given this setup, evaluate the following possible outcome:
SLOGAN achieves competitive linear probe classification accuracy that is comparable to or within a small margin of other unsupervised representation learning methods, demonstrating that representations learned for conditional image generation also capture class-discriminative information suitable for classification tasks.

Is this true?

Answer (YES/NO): NO